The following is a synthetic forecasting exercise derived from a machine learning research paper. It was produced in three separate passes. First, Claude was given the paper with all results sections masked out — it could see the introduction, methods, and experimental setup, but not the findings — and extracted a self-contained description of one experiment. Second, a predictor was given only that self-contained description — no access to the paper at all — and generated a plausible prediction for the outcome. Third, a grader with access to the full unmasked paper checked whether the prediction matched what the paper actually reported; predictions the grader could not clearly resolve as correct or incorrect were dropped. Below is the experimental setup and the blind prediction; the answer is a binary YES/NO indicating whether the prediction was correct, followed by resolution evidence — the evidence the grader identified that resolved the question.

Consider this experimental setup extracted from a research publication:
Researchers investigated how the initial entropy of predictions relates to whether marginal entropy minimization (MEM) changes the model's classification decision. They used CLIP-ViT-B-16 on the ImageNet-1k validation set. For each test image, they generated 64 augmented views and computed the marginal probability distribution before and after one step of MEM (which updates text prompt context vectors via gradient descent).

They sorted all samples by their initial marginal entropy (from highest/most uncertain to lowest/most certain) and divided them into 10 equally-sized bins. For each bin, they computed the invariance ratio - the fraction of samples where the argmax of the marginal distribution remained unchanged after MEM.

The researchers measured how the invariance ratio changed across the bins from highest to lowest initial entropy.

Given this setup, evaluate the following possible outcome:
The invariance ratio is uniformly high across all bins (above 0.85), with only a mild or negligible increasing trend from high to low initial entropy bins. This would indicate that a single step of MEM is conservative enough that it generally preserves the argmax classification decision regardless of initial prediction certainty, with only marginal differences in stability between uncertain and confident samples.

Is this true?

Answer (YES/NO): NO